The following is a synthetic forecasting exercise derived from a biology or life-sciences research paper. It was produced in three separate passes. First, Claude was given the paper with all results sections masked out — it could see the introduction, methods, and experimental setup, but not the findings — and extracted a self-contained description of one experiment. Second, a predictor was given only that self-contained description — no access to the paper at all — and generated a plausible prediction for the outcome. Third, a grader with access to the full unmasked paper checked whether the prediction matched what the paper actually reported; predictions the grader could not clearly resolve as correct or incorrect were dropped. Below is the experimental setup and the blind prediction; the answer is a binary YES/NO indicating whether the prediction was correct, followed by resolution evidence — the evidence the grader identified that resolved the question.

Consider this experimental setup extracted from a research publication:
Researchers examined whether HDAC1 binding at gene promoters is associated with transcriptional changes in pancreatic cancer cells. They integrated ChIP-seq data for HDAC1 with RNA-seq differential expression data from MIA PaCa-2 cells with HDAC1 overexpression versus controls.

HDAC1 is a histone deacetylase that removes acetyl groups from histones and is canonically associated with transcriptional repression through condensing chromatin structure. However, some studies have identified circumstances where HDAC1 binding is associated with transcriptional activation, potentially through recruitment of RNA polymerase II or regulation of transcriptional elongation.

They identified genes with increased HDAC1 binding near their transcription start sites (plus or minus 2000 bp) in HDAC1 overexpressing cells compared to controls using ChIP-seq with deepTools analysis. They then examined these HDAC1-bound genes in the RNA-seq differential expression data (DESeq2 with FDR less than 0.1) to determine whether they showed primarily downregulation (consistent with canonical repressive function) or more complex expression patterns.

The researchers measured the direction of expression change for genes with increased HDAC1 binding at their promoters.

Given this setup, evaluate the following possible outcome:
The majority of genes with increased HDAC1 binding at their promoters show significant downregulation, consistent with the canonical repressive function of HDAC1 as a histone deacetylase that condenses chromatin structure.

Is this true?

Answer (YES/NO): NO